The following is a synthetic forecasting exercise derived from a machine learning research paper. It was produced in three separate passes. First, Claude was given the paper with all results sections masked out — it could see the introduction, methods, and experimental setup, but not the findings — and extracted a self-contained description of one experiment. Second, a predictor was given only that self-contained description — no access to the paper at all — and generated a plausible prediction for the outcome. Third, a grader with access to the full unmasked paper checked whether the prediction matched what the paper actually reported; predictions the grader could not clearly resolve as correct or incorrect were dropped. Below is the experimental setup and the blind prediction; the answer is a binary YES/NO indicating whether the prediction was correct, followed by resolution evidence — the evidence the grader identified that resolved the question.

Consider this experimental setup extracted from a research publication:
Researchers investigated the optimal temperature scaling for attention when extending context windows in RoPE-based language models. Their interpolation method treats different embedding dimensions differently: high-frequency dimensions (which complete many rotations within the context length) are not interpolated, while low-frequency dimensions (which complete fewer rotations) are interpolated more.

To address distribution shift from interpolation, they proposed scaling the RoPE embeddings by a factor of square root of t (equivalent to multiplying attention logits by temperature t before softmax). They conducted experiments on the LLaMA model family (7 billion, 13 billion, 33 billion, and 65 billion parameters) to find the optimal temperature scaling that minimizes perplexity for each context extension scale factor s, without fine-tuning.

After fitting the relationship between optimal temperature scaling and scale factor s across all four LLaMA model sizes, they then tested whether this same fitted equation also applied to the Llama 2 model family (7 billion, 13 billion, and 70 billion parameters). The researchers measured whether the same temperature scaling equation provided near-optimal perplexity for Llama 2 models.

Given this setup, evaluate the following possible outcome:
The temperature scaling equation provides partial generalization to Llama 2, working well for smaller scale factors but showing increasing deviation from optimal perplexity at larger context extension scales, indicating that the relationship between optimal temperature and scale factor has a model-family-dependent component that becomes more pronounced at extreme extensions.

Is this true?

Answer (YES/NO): NO